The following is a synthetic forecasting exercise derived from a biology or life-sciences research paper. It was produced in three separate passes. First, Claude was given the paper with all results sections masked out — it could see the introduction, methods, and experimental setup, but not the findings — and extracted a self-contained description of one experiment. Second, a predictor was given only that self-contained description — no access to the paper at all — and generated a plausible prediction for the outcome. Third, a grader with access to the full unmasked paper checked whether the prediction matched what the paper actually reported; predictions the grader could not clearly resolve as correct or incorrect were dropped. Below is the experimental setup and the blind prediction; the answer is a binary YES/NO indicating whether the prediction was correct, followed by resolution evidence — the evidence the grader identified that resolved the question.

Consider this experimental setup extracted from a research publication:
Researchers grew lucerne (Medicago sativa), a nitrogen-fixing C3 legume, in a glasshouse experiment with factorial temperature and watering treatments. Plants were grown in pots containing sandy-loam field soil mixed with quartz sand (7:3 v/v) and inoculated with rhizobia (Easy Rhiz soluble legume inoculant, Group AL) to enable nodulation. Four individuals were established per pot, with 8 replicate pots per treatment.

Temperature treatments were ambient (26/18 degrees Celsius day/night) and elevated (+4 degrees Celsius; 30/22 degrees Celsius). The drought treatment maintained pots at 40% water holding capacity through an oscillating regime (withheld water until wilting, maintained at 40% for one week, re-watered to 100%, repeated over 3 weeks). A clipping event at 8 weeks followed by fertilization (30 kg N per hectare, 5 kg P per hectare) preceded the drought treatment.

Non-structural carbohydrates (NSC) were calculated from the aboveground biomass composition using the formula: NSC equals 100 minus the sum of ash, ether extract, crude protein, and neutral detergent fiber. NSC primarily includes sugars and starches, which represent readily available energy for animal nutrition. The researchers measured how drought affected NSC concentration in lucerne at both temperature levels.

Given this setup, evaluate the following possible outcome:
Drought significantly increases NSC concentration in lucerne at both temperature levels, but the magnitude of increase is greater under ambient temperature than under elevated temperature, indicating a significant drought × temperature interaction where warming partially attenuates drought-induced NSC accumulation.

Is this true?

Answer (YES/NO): NO